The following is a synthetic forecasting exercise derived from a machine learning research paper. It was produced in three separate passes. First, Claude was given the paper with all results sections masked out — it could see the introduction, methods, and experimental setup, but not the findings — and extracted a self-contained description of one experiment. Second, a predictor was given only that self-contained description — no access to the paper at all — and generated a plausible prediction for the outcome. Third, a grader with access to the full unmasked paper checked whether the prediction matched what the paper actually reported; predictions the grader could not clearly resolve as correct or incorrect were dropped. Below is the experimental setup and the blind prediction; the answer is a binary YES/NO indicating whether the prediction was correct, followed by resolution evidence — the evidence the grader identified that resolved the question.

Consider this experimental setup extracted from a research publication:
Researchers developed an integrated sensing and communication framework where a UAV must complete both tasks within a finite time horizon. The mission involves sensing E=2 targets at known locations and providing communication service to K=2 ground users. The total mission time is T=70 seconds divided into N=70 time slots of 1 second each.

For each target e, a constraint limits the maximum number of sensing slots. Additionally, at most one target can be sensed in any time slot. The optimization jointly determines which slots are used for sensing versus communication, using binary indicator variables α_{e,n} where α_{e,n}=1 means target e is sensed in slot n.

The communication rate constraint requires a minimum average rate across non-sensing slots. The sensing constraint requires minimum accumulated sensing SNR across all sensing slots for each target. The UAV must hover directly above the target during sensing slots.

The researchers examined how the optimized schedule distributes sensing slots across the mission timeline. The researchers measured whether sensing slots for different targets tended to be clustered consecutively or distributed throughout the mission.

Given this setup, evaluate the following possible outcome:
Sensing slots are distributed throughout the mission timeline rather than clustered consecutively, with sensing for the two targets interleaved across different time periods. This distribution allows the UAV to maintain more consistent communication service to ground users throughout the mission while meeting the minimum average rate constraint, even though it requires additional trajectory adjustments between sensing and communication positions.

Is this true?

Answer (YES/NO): NO